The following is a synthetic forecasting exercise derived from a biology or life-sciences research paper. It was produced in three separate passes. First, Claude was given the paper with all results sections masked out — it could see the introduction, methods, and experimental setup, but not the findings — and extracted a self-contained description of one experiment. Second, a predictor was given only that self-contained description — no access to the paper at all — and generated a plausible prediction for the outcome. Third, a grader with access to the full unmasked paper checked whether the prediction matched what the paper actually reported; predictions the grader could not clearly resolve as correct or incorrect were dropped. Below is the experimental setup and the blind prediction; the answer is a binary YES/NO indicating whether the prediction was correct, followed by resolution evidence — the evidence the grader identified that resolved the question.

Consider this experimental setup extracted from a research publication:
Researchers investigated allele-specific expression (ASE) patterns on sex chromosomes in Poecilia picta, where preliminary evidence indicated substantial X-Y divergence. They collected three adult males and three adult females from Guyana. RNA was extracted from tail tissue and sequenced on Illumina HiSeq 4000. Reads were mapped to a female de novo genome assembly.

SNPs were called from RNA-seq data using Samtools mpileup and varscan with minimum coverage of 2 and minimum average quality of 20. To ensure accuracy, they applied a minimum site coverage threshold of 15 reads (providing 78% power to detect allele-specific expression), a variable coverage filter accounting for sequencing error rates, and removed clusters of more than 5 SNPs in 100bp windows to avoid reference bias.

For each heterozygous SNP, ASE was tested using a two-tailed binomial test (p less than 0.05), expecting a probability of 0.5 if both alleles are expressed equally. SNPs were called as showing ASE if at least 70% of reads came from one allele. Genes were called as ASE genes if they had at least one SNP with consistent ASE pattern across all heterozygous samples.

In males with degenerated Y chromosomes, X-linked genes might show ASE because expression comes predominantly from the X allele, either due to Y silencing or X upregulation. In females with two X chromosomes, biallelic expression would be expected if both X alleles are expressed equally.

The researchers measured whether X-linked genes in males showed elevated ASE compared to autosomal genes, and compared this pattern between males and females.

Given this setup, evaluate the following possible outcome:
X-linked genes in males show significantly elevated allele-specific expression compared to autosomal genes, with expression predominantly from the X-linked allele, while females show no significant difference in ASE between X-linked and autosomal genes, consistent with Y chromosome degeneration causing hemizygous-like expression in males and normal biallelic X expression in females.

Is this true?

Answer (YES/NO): YES